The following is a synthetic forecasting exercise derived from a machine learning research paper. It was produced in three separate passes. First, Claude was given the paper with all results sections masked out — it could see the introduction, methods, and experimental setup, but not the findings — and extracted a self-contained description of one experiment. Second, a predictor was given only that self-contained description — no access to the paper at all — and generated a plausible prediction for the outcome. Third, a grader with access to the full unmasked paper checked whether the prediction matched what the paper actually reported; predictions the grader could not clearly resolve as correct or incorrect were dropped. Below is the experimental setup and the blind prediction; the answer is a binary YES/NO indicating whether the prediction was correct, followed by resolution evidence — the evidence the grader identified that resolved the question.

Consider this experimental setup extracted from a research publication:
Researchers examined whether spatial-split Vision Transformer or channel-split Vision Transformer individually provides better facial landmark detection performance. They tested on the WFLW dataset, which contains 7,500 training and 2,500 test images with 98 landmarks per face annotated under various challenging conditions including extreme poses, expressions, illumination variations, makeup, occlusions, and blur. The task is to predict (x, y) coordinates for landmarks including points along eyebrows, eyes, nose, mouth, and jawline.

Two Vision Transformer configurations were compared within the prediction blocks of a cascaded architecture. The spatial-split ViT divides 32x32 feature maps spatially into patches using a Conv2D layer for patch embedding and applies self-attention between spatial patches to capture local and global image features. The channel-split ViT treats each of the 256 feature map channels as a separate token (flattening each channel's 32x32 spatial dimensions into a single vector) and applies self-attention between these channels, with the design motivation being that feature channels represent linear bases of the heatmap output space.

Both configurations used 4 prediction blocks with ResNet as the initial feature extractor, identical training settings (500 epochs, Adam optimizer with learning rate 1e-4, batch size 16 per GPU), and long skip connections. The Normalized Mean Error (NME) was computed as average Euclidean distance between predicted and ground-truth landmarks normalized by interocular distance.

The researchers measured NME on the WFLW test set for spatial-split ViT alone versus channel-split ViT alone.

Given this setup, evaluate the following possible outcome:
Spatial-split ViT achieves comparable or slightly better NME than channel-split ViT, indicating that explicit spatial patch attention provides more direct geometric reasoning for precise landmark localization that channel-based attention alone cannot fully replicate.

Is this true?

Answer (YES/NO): YES